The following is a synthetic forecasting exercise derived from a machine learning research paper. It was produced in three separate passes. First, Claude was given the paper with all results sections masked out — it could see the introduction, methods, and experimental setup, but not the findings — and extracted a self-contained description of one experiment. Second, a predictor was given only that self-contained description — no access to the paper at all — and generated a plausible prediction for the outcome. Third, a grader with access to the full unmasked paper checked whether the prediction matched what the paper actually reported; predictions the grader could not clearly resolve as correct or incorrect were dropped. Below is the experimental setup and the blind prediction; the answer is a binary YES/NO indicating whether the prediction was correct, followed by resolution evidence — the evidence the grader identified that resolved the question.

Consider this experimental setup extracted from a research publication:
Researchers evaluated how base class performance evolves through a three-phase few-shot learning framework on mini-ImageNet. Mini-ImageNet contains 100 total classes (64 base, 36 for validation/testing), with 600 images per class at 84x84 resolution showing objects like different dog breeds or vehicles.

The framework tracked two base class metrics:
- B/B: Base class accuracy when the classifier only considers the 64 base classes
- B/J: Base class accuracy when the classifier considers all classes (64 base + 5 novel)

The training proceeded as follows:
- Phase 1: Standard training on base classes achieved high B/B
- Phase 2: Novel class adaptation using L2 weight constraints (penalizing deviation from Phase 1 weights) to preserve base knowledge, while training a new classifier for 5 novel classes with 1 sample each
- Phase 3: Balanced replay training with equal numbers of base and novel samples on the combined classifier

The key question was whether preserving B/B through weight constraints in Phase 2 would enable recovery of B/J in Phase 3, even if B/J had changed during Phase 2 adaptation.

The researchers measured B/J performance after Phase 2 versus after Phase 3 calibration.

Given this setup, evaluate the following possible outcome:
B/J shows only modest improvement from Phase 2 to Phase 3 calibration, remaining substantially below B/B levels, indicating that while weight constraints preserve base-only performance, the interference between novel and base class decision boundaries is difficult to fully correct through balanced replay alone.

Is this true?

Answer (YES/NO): NO